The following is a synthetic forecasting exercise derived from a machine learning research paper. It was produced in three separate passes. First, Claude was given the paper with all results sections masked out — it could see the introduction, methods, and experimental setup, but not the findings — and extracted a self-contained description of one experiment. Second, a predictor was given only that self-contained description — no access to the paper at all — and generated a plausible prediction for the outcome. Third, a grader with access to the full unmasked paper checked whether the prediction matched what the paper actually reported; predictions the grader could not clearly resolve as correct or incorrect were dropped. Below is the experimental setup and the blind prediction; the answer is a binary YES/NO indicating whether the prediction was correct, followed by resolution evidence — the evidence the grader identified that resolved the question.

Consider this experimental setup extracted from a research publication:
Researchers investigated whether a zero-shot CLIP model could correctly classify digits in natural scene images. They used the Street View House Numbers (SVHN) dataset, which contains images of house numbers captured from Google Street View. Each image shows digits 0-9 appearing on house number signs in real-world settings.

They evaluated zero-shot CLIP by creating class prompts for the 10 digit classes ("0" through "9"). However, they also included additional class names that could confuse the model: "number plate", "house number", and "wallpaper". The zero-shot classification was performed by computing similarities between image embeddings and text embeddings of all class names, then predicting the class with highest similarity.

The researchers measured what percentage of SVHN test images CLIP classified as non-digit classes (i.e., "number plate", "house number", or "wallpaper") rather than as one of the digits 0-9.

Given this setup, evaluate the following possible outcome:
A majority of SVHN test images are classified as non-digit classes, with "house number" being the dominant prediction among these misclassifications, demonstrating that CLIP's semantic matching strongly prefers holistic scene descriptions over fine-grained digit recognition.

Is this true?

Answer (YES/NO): NO